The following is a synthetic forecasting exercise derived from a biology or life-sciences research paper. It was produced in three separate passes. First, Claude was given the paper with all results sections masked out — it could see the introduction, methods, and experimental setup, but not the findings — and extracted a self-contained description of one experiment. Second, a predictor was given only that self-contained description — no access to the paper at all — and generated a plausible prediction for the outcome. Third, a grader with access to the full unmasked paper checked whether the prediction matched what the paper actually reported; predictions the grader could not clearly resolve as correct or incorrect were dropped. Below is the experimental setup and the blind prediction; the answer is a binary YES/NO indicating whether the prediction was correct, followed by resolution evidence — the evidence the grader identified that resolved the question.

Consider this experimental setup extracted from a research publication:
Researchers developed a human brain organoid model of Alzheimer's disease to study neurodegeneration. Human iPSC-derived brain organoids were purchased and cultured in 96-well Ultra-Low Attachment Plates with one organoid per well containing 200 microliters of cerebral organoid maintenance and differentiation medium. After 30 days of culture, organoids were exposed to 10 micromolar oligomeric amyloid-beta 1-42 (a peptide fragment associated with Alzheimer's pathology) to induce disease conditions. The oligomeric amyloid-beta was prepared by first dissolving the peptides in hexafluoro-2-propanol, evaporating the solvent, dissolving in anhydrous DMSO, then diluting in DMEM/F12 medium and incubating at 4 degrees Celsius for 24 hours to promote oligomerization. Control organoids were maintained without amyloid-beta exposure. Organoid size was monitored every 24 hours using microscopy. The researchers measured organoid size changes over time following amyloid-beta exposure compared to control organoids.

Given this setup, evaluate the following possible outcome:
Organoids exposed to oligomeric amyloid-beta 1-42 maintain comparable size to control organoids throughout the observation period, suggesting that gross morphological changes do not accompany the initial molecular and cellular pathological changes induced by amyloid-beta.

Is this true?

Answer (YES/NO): NO